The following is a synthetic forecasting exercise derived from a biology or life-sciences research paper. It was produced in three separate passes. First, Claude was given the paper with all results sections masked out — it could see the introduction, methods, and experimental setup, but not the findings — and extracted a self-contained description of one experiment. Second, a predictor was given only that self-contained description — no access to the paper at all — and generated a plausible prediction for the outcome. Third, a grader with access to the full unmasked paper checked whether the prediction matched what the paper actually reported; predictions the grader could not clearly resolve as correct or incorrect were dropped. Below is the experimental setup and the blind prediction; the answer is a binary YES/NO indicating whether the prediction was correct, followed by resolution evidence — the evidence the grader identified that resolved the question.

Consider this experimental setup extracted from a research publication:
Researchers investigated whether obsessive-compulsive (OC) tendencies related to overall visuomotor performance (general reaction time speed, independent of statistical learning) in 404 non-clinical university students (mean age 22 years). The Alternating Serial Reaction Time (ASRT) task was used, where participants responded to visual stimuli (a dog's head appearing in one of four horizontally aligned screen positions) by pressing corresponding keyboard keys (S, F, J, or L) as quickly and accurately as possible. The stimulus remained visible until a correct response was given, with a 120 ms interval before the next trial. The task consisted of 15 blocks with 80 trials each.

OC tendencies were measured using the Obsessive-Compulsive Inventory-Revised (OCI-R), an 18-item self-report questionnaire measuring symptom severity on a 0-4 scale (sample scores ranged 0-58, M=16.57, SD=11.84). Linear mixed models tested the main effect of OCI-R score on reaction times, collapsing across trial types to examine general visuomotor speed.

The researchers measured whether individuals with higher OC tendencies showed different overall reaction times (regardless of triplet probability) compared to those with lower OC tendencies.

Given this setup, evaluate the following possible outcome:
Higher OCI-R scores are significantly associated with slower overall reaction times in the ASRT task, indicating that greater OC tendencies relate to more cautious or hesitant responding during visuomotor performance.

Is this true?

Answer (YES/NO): NO